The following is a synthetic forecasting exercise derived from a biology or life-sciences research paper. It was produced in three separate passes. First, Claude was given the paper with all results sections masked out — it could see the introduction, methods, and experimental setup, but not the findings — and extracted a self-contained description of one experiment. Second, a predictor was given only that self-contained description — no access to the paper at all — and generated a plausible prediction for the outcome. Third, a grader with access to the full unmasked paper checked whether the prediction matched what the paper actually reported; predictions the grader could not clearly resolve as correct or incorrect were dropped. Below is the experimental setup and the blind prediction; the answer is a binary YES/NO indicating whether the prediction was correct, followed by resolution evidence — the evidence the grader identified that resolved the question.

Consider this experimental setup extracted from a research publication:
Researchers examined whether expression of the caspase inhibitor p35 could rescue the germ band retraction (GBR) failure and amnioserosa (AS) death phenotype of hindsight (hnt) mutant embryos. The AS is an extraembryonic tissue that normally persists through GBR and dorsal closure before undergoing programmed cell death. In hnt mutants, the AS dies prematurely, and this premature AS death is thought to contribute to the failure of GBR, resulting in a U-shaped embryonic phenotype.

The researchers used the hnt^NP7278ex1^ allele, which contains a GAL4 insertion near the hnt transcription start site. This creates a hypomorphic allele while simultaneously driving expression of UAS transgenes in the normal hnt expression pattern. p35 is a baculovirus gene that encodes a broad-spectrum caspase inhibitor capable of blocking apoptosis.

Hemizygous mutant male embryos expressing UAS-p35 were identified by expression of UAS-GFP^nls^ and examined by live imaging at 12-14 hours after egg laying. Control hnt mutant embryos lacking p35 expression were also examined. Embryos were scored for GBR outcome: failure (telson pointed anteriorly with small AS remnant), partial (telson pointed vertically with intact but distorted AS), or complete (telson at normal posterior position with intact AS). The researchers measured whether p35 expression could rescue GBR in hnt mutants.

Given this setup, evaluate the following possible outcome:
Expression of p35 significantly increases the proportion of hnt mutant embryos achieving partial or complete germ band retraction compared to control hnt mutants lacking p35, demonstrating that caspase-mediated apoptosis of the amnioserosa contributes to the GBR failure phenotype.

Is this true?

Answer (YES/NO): YES